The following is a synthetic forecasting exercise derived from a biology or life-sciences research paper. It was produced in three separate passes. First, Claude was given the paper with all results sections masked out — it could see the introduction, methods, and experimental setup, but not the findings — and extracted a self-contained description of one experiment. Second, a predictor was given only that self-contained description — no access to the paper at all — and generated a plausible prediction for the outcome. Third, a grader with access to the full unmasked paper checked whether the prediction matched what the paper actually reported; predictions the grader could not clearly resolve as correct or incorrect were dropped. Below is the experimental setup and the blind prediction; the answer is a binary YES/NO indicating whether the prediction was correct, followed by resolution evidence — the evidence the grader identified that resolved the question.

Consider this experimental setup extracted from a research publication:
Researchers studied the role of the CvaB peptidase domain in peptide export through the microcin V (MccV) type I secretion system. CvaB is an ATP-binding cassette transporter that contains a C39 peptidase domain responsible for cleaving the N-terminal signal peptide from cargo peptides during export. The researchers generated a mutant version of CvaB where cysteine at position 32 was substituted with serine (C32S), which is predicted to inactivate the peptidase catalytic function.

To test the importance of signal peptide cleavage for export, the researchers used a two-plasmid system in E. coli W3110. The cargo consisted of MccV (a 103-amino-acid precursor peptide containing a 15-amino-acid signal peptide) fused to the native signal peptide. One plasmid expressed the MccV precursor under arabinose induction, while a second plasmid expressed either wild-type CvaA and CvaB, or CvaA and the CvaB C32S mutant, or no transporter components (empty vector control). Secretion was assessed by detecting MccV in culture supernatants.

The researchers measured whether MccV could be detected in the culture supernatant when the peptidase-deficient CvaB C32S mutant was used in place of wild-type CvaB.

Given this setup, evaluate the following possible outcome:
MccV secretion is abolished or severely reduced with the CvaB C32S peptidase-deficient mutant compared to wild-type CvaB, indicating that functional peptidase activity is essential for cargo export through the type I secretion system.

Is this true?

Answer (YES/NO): YES